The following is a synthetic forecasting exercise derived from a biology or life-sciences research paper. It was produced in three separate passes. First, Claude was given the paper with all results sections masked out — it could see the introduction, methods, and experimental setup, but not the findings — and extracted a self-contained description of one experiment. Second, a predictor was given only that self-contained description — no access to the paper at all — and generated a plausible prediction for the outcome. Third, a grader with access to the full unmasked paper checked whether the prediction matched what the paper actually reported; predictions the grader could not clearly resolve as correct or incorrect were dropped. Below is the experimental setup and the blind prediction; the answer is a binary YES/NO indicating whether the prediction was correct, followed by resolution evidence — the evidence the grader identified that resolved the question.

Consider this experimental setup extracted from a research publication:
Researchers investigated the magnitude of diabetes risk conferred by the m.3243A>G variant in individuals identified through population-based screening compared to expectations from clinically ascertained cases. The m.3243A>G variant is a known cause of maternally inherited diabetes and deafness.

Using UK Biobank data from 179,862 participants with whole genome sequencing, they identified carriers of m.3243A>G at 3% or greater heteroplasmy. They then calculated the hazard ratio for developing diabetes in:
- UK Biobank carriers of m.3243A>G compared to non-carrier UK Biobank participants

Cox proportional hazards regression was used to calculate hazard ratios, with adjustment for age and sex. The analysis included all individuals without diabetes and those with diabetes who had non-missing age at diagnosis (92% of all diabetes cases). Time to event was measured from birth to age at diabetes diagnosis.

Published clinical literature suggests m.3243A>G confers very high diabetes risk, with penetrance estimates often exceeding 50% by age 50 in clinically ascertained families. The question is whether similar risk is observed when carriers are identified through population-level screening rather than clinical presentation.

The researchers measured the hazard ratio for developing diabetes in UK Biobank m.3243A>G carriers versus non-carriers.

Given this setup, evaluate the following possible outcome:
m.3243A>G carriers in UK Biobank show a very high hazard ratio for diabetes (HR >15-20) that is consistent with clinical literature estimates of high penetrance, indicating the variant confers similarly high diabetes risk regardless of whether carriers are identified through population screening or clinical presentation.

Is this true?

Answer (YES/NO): NO